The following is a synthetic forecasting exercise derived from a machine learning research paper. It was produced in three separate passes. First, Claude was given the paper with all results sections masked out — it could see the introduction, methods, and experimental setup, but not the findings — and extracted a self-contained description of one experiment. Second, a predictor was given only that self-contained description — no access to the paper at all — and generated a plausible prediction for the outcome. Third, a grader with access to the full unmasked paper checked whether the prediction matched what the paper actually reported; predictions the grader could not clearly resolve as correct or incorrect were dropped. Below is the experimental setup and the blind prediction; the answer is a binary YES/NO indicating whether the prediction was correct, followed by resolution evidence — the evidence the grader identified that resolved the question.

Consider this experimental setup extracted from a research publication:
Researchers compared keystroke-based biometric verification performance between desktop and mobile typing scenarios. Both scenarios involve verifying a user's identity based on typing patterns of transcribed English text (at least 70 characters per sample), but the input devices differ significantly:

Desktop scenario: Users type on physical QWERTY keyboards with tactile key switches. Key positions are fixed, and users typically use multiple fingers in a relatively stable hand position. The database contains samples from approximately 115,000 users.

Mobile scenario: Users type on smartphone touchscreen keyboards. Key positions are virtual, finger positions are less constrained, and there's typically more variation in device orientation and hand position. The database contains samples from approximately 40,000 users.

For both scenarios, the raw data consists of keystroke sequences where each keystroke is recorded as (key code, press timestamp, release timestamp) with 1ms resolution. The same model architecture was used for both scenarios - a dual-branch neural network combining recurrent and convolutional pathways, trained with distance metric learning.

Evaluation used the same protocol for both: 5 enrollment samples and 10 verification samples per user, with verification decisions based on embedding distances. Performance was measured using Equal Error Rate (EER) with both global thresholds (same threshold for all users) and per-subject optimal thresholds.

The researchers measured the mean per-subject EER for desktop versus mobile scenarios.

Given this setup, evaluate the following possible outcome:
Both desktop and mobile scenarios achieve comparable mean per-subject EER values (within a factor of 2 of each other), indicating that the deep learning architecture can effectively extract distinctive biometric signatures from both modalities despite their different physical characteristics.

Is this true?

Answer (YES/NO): YES